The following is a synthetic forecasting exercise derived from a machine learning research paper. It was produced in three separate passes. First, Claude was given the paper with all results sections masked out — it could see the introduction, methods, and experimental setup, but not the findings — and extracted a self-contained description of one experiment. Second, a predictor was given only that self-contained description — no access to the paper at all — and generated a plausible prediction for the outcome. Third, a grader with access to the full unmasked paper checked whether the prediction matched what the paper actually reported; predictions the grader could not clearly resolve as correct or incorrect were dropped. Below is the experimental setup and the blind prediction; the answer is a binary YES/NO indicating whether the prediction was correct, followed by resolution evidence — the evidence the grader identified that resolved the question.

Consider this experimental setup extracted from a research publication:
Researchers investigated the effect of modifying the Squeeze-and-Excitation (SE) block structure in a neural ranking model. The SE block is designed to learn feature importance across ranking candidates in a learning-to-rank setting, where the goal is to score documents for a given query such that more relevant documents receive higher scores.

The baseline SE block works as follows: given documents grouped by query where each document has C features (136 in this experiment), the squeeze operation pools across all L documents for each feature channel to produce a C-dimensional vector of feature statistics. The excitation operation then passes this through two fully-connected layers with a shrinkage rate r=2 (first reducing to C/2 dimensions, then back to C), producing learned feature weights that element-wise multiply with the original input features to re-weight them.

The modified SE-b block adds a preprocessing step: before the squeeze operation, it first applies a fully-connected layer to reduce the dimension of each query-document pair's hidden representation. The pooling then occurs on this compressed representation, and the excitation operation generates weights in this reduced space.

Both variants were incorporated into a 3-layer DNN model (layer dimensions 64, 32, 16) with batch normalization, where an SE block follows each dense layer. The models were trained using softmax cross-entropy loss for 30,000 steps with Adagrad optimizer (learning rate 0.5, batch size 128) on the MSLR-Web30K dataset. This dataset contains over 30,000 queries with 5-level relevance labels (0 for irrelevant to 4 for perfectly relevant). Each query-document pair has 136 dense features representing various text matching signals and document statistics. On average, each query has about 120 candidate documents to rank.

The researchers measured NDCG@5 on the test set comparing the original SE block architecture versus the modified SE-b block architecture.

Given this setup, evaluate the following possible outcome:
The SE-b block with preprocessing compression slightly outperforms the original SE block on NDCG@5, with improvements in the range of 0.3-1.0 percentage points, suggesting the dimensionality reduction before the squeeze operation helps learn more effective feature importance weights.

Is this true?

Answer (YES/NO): NO